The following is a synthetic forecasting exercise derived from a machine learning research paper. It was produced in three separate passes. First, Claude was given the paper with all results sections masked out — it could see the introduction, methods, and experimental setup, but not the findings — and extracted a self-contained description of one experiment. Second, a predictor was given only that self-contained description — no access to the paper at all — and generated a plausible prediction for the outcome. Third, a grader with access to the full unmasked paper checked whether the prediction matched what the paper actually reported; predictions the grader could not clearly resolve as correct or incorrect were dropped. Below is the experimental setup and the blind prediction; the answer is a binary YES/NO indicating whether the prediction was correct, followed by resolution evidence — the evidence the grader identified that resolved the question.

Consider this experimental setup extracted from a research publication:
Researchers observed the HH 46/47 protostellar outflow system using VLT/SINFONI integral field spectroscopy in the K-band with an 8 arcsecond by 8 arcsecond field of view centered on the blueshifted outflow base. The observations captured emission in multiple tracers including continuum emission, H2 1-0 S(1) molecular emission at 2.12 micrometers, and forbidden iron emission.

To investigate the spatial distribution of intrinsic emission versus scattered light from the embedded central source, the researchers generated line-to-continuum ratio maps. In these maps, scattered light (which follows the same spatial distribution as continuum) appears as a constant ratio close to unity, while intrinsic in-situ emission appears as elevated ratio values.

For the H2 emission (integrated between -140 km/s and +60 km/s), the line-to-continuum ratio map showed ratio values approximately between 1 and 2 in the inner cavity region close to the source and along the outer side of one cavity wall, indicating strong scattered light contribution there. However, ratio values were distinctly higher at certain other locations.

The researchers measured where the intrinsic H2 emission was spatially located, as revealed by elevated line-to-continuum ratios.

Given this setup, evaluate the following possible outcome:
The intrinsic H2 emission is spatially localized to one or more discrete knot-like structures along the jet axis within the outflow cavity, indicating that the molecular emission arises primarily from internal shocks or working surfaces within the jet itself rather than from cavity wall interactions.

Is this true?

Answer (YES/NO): NO